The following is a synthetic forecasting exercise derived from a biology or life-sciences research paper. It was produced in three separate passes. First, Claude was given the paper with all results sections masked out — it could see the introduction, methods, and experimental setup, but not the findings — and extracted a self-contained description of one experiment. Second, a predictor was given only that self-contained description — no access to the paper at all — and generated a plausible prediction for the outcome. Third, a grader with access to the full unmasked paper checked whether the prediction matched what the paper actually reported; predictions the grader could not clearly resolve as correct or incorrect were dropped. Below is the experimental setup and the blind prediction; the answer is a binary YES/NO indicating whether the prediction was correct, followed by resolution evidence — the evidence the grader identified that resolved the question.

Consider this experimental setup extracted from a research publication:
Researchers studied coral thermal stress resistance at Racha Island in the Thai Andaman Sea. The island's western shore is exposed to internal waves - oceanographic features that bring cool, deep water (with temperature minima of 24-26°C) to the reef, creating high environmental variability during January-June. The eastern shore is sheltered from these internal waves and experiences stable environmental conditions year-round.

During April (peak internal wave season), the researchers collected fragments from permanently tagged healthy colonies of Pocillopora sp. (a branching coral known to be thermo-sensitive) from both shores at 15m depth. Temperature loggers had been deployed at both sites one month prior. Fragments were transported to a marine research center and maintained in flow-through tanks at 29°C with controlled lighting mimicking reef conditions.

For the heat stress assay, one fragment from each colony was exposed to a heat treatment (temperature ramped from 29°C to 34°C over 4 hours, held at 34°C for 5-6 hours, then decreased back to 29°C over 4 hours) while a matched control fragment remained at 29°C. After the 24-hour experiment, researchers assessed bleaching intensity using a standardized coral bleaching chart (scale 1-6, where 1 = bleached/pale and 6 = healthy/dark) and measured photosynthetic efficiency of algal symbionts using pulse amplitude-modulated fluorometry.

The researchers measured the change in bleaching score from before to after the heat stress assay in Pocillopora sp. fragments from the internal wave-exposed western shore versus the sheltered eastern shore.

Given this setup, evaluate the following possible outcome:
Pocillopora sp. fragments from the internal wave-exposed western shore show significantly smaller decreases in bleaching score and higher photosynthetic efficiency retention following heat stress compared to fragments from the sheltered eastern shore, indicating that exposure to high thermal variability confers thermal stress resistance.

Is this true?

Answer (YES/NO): YES